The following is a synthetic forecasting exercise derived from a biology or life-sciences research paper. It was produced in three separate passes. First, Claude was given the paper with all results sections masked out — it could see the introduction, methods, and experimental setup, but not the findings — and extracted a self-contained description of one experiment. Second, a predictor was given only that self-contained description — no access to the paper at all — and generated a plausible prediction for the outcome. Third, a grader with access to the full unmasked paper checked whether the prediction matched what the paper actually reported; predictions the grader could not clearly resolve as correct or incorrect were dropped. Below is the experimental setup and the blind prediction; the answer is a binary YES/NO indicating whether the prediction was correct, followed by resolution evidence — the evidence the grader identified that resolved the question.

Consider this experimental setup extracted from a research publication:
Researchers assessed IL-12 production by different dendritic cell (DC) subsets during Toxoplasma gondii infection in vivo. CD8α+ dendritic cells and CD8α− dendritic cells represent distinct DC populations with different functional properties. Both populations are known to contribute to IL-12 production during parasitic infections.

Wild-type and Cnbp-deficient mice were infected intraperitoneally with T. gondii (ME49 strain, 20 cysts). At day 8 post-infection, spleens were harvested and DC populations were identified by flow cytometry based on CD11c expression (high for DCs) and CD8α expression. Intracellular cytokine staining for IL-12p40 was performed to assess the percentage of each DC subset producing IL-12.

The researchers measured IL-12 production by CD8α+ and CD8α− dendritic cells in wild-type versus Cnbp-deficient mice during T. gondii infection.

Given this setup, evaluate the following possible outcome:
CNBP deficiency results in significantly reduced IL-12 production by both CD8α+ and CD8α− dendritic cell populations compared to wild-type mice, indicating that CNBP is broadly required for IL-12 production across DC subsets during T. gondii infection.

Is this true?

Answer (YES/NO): YES